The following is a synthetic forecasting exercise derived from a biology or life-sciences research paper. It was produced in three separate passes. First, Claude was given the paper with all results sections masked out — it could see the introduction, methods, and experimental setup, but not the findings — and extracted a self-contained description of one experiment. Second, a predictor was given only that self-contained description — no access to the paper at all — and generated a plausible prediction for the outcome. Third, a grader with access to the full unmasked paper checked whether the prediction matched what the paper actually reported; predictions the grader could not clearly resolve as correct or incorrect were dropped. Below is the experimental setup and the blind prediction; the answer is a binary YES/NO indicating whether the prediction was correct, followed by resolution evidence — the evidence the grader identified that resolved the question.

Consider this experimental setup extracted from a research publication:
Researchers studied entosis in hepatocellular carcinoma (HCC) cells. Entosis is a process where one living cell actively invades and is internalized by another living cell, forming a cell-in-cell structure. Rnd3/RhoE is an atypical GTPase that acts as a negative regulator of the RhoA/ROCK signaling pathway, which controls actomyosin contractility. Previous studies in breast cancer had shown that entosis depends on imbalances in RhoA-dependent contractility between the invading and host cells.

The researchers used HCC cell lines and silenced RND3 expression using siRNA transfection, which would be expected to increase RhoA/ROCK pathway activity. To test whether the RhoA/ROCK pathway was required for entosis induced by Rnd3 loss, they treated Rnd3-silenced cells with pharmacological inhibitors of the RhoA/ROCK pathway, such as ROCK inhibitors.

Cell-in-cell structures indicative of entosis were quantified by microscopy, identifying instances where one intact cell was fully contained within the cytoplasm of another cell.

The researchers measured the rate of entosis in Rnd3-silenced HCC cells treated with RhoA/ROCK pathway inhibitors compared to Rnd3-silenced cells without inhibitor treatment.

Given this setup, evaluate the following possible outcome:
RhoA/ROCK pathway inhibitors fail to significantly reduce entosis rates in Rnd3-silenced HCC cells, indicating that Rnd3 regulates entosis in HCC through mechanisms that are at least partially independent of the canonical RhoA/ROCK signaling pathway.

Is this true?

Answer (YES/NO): NO